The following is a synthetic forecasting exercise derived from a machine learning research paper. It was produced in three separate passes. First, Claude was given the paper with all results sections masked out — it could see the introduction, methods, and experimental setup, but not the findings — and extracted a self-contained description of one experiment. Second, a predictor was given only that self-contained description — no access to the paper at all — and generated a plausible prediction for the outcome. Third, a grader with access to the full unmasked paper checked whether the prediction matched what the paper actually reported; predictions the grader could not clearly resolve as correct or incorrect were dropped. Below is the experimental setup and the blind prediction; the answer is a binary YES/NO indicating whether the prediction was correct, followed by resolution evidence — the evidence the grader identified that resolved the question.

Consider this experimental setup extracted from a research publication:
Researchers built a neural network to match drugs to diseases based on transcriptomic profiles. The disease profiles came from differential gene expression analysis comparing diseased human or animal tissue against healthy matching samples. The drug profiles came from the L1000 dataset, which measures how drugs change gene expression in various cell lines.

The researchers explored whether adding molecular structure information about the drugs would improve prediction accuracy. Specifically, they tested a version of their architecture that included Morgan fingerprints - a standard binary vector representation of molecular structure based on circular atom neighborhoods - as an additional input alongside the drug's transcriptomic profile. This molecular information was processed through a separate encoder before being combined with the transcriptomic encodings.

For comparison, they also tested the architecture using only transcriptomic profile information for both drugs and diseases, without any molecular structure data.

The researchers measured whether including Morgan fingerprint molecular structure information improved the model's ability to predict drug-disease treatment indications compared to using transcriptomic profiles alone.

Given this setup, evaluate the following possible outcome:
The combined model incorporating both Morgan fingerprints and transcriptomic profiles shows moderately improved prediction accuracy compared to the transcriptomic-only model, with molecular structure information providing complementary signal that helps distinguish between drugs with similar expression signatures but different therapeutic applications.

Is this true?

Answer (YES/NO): NO